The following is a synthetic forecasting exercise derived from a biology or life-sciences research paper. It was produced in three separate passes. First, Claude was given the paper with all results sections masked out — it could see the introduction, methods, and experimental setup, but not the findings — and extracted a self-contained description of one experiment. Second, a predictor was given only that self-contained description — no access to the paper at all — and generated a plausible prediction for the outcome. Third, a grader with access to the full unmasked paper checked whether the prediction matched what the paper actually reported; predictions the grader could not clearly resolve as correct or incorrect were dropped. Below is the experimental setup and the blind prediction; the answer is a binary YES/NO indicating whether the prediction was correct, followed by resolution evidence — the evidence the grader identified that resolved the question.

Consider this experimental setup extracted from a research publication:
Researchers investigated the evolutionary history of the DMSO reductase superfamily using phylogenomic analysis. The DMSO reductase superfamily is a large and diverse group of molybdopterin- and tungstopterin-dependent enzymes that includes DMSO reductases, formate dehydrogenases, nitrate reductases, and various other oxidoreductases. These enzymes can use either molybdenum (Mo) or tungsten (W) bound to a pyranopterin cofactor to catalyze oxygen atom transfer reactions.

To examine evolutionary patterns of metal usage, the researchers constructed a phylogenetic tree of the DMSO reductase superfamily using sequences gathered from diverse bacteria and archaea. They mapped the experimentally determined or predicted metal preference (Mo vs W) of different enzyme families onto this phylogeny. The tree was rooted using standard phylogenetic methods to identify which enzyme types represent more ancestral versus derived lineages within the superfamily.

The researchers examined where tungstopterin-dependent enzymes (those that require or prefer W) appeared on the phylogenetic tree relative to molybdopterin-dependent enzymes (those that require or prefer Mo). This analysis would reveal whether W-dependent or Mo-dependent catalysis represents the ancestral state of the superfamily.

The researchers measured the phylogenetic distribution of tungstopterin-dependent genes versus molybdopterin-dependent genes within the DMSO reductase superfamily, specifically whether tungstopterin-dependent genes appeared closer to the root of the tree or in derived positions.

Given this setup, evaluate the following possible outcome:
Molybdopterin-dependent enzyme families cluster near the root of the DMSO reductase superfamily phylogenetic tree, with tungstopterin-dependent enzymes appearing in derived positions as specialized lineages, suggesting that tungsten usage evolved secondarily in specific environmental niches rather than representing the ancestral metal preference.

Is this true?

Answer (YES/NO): NO